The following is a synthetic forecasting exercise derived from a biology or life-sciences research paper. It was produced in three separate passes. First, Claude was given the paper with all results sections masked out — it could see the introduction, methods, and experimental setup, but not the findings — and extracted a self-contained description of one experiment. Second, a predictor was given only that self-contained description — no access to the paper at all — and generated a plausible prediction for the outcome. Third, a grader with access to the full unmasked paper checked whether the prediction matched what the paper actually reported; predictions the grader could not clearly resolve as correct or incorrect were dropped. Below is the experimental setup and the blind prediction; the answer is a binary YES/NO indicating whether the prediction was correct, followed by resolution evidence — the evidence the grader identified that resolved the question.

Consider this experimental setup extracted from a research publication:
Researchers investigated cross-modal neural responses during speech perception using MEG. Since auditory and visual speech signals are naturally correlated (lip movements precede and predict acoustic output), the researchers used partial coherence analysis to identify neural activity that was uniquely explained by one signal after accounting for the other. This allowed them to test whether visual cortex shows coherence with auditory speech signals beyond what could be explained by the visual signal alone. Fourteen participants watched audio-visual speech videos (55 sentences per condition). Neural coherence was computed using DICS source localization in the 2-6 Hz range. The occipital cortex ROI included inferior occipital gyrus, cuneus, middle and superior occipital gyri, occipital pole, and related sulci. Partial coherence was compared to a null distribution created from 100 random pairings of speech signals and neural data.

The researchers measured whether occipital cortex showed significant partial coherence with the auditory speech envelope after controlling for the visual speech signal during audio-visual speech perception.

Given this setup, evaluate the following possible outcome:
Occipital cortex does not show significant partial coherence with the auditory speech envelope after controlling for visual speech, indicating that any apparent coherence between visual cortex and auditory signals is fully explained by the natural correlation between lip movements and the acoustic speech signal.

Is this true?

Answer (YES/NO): NO